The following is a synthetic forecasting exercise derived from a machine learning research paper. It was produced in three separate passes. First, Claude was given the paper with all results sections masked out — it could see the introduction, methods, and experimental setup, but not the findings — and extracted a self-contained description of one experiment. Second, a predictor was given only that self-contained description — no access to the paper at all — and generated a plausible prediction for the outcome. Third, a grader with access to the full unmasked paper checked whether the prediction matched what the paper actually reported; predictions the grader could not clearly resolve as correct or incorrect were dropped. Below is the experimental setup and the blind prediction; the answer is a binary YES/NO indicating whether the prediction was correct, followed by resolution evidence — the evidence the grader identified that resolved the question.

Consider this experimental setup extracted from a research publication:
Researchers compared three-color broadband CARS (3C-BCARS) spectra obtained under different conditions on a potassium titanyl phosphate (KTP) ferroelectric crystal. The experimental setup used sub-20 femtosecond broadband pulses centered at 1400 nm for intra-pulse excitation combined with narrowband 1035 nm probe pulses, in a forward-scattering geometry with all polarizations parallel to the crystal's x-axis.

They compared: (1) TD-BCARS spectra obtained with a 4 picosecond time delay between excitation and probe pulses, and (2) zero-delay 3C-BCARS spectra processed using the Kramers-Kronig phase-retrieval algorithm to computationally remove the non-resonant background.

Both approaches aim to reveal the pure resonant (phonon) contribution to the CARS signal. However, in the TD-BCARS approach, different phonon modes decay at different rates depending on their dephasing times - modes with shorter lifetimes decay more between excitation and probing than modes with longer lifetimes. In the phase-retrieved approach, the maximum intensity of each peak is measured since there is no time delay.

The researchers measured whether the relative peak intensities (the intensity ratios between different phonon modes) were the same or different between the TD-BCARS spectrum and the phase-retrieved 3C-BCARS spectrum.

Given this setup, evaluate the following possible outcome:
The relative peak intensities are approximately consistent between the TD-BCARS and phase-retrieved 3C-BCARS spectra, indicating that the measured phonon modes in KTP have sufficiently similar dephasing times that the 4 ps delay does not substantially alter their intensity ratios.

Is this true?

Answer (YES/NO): NO